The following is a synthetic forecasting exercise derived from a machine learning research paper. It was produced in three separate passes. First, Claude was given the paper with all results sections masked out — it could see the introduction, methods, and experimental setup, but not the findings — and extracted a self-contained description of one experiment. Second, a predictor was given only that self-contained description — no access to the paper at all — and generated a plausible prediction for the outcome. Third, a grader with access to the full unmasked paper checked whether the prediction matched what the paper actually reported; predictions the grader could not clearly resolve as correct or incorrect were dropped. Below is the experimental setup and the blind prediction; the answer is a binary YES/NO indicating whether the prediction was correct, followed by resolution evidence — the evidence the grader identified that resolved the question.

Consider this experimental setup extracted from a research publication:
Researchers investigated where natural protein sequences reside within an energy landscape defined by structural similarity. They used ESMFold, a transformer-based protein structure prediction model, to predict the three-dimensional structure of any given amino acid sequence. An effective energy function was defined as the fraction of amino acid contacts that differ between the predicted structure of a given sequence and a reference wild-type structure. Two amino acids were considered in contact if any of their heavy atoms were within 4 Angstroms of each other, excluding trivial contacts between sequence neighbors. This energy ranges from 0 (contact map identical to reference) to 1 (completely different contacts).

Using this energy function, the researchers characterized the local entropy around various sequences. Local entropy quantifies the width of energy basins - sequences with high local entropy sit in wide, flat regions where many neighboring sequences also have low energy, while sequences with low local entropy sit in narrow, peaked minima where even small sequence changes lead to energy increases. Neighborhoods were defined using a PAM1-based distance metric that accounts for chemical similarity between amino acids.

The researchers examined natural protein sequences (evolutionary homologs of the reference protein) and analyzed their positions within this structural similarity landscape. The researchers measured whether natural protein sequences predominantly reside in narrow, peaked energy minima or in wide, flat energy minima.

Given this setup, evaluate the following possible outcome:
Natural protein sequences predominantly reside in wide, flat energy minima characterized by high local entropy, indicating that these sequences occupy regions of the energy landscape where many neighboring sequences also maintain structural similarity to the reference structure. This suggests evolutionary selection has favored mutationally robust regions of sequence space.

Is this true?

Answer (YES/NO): YES